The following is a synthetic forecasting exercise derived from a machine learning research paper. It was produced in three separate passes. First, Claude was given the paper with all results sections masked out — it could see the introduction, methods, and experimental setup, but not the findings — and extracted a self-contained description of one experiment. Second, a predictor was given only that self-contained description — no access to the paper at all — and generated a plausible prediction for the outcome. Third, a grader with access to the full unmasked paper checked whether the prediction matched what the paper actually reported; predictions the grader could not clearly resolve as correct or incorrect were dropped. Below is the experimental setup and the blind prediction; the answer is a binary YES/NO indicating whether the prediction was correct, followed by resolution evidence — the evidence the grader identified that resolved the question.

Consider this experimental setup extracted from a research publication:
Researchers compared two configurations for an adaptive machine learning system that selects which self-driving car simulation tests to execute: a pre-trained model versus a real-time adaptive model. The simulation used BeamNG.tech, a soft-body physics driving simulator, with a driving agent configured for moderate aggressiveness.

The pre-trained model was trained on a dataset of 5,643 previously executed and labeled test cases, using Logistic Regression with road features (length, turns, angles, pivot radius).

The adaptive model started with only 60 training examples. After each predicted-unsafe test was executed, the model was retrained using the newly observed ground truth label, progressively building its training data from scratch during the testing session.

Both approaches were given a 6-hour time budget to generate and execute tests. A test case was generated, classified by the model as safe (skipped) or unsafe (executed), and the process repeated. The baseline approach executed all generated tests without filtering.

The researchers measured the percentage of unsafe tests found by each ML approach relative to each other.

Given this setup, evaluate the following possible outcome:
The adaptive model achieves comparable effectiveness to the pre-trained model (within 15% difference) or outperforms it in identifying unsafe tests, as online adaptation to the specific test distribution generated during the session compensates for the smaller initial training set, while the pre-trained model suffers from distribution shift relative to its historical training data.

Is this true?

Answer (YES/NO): YES